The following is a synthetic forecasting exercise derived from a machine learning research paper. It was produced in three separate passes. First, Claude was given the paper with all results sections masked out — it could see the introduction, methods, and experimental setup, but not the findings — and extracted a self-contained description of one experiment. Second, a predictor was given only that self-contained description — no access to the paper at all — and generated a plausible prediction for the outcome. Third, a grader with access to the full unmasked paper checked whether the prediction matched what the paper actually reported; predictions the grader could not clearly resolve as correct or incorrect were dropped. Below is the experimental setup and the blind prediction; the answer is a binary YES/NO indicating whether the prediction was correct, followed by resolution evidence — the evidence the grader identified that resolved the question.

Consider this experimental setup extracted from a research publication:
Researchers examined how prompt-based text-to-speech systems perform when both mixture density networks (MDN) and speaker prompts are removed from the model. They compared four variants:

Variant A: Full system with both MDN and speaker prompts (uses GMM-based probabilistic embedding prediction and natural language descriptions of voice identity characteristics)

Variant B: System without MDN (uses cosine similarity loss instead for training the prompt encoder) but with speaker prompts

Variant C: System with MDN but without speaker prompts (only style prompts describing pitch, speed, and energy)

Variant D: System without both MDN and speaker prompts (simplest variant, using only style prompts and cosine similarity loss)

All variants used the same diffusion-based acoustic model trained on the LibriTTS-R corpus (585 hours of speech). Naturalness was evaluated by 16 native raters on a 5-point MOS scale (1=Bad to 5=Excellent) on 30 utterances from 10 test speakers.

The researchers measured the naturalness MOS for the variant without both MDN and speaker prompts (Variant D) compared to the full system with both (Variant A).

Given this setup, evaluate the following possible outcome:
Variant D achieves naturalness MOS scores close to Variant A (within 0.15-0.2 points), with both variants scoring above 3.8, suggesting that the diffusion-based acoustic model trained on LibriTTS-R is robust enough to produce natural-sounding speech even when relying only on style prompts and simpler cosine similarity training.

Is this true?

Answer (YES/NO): NO